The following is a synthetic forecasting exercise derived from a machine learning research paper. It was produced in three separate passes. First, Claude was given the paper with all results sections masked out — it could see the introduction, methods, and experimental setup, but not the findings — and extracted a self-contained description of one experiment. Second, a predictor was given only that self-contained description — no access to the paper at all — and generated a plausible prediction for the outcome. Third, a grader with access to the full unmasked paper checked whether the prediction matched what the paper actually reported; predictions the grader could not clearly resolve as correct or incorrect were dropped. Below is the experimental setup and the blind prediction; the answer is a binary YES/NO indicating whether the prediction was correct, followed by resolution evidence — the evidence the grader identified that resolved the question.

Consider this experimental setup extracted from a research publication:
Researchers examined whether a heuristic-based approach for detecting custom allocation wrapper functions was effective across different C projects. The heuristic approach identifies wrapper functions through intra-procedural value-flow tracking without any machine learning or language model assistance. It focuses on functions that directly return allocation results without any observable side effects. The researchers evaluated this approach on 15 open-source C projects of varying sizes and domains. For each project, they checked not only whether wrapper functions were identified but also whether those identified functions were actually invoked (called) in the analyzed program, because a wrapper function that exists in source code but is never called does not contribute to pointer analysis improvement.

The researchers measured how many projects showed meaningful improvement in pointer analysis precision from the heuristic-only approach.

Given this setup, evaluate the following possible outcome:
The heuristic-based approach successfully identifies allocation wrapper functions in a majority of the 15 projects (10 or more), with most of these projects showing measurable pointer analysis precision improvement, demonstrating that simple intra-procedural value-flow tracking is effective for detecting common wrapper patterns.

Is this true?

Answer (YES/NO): YES